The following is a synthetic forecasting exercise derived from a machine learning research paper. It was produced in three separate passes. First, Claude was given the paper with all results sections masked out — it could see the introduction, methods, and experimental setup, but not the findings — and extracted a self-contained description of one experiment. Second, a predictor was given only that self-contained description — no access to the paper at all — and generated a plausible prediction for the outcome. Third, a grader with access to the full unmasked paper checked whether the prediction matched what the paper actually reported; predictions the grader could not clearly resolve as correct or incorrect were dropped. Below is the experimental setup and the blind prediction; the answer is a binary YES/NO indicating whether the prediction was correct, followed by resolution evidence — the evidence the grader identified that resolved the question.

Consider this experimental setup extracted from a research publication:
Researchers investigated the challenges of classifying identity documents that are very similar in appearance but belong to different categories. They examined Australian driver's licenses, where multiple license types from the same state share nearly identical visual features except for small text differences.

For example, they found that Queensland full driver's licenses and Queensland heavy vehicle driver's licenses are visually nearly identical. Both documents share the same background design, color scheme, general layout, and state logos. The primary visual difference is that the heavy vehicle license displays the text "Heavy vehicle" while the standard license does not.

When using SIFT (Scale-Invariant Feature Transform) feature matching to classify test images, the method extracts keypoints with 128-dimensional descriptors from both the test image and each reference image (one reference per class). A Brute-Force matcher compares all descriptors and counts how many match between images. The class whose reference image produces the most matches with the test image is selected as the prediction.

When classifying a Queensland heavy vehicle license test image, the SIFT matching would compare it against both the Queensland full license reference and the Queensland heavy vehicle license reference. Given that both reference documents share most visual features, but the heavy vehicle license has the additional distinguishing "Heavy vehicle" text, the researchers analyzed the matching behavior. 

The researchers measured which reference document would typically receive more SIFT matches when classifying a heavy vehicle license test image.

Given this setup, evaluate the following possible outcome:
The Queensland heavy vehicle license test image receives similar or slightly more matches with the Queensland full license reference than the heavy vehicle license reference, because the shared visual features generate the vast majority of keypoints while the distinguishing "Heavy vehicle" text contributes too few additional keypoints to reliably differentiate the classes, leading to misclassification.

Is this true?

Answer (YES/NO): YES